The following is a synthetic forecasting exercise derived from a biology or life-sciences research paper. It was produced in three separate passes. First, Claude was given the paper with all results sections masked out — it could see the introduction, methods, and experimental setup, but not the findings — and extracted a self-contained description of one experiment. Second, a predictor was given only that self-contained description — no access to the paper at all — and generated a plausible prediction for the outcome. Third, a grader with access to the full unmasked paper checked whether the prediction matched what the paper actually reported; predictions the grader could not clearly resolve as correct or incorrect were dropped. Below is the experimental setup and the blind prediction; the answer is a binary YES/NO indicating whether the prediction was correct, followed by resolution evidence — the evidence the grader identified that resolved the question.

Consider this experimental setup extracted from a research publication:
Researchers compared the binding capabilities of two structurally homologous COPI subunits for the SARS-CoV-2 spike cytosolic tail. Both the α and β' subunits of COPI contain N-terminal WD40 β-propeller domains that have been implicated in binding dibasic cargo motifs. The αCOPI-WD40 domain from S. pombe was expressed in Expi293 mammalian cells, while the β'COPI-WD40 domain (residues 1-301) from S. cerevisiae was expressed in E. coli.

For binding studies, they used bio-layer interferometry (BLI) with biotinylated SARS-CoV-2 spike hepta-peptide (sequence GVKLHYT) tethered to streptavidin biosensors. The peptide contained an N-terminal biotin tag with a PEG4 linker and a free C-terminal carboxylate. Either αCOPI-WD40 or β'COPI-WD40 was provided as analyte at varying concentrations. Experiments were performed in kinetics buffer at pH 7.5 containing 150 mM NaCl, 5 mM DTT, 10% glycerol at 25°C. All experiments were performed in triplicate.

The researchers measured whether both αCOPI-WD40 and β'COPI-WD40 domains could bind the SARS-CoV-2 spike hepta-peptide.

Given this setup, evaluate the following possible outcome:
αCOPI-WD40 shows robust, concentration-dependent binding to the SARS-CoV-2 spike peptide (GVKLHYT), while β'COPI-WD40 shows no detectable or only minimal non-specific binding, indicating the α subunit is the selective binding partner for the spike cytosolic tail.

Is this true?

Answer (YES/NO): YES